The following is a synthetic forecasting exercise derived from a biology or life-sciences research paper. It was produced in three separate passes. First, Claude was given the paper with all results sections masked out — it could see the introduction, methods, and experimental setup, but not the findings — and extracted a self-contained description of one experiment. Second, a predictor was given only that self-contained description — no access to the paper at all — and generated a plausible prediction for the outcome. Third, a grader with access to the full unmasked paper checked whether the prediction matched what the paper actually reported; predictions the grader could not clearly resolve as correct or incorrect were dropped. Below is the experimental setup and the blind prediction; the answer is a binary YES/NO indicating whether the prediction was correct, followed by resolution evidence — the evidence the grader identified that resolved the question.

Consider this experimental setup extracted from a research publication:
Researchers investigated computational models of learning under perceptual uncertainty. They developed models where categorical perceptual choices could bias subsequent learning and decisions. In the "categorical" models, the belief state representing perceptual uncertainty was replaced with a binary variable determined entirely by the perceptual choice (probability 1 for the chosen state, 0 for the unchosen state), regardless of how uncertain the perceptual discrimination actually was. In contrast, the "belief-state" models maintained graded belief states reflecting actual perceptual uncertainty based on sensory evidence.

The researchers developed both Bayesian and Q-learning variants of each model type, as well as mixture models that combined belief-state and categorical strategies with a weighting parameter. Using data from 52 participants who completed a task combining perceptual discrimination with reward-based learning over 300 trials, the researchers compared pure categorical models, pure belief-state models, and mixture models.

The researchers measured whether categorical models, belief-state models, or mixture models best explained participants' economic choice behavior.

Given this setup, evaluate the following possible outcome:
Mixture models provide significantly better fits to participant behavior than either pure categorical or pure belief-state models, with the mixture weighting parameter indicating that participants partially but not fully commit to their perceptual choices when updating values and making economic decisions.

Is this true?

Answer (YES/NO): YES